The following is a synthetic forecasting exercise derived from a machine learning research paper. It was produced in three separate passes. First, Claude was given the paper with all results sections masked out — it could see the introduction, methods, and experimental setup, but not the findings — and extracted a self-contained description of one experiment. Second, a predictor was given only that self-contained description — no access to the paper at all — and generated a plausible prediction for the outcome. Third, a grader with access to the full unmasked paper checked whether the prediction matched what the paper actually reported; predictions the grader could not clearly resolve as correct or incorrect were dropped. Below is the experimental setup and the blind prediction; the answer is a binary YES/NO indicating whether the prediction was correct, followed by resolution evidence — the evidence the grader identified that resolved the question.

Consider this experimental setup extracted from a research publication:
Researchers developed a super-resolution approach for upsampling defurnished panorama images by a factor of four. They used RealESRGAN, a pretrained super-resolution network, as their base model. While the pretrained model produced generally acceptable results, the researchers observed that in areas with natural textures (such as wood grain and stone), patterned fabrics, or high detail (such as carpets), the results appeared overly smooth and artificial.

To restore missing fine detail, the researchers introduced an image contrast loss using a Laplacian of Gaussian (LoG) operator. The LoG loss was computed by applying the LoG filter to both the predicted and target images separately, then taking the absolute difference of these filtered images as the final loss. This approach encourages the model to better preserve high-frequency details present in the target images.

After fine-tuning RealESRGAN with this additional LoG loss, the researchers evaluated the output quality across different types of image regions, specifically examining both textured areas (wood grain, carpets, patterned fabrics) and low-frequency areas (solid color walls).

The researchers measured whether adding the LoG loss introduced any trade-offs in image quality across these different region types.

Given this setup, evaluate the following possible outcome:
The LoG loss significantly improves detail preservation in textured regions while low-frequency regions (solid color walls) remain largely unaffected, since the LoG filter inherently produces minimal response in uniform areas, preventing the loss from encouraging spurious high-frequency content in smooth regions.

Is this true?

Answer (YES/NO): NO